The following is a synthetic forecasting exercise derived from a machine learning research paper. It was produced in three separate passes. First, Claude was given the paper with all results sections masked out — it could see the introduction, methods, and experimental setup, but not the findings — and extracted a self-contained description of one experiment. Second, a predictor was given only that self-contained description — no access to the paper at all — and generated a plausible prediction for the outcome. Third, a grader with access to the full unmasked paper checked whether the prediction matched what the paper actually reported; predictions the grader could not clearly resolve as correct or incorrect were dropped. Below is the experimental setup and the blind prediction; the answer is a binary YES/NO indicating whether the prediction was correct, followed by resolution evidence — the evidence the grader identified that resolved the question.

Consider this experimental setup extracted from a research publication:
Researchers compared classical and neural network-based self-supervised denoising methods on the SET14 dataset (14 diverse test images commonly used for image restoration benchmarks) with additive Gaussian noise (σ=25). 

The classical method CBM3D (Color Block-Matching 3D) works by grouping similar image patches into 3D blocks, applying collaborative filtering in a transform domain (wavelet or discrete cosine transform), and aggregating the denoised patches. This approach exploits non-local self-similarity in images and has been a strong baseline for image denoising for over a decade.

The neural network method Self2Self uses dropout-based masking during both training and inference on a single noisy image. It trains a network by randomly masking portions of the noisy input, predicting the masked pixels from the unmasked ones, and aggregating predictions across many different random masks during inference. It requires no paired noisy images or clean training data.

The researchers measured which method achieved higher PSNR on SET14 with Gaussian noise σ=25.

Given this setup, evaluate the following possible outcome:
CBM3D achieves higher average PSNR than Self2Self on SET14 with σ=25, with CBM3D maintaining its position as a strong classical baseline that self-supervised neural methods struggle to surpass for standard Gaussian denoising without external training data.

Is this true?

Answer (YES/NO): YES